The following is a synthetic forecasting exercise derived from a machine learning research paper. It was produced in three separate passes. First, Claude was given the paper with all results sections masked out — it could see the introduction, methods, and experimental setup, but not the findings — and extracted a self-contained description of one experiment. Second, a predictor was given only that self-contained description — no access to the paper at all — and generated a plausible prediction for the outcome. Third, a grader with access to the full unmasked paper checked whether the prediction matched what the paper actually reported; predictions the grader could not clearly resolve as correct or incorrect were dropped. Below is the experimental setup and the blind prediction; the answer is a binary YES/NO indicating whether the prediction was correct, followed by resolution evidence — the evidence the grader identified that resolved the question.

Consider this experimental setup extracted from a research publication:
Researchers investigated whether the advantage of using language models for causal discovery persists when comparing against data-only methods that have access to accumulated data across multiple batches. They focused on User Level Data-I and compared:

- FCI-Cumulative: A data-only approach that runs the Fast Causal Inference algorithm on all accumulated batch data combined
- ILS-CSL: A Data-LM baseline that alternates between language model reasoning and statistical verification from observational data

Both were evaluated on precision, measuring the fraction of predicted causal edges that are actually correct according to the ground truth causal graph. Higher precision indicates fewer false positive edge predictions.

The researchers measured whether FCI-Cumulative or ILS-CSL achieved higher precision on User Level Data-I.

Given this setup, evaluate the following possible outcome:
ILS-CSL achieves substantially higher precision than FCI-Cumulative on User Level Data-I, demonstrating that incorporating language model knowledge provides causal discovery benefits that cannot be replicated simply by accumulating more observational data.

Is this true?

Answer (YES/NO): NO